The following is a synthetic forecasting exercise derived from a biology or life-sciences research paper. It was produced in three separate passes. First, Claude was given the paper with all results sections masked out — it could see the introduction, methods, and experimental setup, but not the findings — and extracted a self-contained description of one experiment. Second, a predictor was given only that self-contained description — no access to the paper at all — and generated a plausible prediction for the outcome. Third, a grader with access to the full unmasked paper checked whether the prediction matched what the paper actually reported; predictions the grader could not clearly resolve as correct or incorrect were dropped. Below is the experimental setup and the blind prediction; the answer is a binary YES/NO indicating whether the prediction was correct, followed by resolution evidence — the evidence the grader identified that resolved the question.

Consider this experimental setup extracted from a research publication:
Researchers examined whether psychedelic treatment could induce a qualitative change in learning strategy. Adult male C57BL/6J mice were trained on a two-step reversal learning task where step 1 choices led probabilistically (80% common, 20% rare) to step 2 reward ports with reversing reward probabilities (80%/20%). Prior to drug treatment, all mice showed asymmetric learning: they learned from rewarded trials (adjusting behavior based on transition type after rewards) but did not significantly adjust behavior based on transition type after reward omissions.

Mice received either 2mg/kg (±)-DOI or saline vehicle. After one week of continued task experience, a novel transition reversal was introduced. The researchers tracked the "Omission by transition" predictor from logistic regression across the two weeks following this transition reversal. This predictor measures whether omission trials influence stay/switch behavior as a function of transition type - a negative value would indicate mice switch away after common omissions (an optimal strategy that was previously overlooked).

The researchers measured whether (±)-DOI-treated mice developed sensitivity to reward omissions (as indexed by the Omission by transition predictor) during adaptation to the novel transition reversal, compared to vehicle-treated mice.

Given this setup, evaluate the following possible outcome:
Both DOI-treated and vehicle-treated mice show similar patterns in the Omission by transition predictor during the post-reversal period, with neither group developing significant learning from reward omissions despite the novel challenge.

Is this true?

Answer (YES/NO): NO